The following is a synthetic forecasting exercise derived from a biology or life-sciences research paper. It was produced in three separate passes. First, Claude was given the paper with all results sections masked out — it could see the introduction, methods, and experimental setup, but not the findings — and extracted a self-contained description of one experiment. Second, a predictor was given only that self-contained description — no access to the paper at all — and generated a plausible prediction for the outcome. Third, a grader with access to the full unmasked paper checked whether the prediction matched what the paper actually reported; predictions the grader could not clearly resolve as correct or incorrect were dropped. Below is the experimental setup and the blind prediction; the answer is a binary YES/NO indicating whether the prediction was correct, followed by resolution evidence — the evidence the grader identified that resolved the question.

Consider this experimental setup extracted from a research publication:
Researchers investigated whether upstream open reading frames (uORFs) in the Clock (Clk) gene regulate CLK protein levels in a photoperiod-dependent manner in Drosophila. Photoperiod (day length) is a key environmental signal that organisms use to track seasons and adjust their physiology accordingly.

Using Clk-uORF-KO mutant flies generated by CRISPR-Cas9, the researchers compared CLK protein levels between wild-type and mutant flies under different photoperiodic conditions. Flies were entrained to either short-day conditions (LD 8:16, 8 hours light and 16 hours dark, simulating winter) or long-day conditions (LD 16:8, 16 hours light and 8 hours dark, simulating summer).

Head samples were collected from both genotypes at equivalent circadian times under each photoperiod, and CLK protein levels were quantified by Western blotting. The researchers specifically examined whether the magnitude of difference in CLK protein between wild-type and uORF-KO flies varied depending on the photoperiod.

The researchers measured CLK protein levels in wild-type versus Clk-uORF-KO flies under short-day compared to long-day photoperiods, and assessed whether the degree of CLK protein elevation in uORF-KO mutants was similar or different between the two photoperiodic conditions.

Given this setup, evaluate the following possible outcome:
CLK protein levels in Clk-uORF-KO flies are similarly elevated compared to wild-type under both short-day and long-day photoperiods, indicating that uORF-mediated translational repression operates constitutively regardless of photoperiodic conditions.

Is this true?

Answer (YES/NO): NO